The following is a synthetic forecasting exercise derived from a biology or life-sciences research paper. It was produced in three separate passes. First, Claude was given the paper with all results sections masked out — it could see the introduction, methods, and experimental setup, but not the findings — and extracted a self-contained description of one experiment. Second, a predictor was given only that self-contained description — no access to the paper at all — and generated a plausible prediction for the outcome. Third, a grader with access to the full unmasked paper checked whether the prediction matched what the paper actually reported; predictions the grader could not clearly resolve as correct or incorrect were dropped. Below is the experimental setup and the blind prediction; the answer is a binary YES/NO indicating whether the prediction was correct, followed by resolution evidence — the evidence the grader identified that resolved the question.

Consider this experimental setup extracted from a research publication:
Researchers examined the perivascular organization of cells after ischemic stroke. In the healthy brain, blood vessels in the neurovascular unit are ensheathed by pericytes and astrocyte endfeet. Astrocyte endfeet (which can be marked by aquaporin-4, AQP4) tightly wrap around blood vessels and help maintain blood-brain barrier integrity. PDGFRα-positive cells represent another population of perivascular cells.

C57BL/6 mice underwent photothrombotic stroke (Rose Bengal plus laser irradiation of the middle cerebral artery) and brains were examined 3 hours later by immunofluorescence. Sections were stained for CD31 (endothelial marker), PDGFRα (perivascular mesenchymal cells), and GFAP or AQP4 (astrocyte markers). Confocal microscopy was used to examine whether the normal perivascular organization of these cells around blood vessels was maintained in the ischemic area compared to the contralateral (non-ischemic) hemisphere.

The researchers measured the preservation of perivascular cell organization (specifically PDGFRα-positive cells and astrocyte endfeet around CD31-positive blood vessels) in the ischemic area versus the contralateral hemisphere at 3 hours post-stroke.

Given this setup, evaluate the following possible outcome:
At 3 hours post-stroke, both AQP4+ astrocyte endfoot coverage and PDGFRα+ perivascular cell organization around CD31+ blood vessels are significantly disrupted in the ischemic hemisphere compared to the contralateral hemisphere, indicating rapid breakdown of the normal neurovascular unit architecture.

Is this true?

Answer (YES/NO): NO